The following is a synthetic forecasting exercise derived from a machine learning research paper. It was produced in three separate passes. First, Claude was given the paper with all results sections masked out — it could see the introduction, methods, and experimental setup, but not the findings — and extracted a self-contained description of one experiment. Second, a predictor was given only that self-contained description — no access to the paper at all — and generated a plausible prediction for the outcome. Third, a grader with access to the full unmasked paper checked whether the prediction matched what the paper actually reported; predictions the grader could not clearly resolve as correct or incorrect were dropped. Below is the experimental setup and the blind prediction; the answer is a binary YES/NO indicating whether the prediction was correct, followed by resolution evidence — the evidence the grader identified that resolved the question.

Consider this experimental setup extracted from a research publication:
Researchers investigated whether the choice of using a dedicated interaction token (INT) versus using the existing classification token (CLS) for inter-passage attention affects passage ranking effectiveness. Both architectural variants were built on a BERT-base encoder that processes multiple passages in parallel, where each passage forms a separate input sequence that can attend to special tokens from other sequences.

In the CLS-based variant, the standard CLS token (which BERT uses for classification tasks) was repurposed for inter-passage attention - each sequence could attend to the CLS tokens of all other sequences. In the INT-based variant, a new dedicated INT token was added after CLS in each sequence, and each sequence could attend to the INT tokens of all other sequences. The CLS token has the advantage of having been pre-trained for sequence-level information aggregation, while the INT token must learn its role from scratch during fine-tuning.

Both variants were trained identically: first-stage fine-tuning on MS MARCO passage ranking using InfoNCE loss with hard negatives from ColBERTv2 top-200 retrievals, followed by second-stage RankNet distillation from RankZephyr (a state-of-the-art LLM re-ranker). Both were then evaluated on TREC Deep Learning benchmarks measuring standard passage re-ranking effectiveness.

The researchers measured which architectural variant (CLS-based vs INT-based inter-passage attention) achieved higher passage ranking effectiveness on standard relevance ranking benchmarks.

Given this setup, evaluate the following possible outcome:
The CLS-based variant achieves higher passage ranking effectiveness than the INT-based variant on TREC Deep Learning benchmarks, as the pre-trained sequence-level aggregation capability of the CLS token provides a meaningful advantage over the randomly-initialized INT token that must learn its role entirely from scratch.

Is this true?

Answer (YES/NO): NO